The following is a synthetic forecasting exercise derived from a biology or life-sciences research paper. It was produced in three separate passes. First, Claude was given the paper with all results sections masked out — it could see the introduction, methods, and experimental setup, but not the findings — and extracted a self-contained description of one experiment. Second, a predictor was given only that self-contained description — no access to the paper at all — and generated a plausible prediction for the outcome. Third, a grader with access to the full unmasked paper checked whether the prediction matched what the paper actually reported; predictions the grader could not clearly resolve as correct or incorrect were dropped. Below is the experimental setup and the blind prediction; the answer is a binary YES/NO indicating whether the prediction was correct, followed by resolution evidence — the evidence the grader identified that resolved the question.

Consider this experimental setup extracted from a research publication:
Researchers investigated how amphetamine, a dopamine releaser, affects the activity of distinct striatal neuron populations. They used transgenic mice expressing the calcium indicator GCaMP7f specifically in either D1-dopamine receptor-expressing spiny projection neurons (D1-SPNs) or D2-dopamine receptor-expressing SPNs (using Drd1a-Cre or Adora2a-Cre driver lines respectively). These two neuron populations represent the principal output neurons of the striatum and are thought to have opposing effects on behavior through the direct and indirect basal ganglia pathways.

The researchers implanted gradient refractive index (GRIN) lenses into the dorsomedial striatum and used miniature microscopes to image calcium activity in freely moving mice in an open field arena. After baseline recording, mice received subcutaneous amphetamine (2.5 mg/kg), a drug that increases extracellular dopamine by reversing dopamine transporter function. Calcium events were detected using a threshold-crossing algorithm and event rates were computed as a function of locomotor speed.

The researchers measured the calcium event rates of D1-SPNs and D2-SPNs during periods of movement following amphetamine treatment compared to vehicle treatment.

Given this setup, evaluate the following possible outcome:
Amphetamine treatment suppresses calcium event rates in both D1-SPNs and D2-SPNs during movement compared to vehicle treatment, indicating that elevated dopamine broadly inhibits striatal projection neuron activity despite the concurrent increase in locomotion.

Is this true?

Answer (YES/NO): NO